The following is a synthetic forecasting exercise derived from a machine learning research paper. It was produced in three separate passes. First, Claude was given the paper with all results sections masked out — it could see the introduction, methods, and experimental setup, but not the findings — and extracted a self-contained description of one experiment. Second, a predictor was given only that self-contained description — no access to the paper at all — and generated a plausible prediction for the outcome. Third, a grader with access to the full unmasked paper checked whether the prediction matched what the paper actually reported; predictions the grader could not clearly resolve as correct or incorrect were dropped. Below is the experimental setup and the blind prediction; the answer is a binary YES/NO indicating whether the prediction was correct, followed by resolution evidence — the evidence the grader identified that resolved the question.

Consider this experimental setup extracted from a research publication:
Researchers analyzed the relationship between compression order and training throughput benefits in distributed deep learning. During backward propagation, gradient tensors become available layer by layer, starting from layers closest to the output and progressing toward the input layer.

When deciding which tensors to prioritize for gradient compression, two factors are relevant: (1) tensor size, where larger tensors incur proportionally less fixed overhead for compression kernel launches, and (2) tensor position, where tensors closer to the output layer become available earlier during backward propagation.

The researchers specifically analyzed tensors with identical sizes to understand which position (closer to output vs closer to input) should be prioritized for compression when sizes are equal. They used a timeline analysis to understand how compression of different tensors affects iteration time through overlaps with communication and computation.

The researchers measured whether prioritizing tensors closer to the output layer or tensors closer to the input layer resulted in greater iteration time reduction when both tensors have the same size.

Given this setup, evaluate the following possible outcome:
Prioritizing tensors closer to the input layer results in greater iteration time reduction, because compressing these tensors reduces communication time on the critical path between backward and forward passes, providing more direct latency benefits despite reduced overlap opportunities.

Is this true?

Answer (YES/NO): NO